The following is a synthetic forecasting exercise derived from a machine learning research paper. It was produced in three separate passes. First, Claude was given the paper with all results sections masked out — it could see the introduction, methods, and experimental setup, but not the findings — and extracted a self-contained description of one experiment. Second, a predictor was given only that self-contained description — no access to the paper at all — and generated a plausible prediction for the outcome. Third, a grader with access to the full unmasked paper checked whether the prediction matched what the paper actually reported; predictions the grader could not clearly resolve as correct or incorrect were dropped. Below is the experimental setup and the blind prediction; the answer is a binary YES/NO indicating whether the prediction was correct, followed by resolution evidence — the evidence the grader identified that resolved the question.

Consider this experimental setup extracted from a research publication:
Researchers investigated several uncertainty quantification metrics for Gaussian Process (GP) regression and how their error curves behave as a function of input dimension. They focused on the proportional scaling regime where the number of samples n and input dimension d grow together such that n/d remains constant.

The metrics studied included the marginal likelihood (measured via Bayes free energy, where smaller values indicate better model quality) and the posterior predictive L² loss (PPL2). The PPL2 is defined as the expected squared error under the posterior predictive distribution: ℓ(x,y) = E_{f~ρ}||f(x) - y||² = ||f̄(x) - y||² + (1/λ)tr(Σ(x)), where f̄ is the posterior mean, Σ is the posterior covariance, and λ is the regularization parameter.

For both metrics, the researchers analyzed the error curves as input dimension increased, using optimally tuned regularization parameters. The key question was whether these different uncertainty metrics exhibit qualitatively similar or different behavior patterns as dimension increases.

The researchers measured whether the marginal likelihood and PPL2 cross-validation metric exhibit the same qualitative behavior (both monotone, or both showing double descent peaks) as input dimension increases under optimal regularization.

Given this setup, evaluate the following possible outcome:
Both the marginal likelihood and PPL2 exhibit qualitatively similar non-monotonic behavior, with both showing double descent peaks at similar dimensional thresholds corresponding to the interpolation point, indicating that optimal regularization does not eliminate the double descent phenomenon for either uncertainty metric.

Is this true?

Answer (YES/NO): NO